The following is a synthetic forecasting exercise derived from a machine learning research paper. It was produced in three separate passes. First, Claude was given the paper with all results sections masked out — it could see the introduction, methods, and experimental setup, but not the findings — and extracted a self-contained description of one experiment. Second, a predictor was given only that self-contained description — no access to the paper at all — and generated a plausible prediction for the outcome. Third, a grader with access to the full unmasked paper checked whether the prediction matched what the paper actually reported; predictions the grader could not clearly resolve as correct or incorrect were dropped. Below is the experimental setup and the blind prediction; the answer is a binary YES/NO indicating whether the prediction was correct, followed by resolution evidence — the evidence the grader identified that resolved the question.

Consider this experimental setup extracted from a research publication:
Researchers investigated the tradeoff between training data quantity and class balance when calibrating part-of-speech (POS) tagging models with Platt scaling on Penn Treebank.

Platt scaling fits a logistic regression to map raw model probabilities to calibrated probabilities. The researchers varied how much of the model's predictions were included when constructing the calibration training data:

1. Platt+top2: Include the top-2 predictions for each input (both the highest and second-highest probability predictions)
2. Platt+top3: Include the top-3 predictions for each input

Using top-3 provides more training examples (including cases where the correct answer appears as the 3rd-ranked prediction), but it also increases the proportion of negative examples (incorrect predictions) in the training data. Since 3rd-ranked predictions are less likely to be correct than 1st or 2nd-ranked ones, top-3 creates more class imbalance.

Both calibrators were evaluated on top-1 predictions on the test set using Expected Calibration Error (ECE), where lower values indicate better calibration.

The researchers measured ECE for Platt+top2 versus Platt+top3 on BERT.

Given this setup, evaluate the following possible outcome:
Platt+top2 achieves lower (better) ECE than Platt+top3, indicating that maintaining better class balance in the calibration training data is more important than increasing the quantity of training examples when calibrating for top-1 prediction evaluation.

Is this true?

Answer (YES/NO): YES